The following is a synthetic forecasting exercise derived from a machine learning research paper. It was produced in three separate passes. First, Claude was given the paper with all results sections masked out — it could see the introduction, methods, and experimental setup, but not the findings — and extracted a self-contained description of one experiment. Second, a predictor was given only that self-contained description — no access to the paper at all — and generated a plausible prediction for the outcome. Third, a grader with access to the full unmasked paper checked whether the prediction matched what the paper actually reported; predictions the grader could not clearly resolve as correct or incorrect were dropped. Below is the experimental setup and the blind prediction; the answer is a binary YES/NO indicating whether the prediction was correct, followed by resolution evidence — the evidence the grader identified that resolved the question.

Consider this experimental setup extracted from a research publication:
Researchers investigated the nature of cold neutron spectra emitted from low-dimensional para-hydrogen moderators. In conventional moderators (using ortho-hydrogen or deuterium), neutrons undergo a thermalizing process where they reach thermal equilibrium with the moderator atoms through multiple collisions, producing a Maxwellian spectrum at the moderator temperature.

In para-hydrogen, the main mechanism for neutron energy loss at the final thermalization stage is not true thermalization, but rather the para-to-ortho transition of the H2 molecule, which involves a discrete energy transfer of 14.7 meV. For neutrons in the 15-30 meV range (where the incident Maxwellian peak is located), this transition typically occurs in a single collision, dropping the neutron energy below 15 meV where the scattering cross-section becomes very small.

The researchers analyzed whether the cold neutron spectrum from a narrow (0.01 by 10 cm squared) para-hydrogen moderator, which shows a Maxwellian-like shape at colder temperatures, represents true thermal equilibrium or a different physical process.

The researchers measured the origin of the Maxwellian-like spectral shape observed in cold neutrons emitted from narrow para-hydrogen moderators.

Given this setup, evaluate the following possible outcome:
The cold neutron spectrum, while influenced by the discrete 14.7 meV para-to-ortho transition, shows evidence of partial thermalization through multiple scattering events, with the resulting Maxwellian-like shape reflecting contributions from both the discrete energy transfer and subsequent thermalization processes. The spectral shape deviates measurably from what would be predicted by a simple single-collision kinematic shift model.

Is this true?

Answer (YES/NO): NO